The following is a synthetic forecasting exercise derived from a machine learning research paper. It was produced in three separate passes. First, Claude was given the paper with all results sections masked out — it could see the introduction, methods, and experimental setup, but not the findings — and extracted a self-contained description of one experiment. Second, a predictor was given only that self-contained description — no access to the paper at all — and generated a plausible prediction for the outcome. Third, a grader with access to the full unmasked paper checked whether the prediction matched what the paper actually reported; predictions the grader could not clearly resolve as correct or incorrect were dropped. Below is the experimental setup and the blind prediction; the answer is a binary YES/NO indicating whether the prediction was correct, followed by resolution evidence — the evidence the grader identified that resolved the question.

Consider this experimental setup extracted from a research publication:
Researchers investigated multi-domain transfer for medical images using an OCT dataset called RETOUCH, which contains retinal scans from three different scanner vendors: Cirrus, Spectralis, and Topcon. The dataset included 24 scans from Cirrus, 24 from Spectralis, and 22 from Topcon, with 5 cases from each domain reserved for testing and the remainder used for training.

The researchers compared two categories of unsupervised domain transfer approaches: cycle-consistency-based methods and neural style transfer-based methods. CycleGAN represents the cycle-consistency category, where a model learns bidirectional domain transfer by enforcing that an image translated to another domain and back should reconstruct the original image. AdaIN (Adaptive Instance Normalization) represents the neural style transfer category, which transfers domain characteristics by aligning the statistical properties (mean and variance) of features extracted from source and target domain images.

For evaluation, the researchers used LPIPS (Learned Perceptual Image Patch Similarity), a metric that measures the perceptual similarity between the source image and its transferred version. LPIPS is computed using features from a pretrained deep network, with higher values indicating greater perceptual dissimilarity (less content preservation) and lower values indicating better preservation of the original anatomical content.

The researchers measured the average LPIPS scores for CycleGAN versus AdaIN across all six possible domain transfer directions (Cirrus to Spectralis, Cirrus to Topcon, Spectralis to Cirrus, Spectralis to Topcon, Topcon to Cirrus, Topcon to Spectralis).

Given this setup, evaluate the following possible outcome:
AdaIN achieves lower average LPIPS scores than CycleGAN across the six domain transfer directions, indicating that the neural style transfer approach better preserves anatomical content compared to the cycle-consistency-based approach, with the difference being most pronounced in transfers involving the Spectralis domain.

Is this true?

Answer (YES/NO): NO